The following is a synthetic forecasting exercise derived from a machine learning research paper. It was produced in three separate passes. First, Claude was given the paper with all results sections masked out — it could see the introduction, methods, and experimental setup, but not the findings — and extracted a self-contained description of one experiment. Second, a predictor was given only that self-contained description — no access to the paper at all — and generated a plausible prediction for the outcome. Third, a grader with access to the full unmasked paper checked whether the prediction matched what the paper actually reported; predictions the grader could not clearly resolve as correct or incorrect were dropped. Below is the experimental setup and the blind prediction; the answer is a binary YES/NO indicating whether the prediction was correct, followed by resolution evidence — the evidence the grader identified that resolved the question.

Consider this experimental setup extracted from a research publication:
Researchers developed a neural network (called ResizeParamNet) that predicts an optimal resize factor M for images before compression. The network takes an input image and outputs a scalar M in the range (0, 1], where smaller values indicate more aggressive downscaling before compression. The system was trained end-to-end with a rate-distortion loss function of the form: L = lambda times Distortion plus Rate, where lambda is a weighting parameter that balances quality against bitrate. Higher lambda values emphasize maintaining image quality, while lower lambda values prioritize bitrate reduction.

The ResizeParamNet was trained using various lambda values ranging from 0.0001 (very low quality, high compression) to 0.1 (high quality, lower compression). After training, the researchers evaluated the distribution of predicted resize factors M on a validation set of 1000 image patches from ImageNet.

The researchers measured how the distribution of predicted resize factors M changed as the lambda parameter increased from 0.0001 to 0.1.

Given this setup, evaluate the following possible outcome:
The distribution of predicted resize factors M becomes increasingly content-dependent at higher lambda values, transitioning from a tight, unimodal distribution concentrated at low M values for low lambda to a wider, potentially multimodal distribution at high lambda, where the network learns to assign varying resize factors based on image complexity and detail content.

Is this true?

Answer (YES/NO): NO